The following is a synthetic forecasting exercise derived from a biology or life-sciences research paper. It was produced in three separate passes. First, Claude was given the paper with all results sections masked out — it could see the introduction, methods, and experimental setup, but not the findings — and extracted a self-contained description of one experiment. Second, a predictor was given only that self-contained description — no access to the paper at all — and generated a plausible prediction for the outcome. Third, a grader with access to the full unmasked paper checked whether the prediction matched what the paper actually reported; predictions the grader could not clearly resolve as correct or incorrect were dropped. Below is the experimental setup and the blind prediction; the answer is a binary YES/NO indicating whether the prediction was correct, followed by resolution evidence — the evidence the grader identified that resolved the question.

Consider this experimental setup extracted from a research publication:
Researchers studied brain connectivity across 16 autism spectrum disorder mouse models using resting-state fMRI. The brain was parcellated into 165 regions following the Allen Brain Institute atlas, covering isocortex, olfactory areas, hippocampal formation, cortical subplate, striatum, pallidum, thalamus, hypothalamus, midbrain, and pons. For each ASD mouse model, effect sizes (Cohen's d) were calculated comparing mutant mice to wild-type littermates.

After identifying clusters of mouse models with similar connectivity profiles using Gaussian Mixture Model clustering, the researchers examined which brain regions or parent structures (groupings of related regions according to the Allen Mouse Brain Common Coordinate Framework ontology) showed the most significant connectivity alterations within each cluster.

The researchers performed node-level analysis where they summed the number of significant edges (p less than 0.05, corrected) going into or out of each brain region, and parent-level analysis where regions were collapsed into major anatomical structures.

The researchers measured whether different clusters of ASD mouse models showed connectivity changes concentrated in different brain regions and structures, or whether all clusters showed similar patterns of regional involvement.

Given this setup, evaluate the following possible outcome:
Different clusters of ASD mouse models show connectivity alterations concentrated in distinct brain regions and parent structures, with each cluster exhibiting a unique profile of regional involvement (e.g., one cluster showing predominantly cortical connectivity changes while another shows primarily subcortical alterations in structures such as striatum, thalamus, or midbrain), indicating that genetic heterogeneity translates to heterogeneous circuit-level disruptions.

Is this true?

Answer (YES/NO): YES